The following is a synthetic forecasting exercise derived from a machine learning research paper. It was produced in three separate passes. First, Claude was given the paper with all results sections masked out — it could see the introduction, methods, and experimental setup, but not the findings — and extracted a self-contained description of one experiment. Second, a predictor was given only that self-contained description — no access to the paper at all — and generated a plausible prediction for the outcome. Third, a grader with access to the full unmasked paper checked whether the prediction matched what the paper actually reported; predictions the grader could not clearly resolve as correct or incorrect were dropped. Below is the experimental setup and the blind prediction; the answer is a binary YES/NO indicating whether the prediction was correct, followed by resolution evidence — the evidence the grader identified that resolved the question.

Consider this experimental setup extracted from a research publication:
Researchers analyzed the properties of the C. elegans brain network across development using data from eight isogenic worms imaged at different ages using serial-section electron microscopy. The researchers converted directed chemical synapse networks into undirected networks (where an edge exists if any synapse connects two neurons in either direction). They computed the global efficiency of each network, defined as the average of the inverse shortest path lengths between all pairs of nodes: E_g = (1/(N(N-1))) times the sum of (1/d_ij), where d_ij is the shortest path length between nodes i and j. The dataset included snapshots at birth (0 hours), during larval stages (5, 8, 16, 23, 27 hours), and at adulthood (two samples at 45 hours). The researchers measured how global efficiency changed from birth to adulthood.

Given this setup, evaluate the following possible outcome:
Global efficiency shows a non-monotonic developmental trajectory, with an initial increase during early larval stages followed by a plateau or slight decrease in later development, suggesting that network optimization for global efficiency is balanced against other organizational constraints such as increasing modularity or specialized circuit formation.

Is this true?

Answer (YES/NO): NO